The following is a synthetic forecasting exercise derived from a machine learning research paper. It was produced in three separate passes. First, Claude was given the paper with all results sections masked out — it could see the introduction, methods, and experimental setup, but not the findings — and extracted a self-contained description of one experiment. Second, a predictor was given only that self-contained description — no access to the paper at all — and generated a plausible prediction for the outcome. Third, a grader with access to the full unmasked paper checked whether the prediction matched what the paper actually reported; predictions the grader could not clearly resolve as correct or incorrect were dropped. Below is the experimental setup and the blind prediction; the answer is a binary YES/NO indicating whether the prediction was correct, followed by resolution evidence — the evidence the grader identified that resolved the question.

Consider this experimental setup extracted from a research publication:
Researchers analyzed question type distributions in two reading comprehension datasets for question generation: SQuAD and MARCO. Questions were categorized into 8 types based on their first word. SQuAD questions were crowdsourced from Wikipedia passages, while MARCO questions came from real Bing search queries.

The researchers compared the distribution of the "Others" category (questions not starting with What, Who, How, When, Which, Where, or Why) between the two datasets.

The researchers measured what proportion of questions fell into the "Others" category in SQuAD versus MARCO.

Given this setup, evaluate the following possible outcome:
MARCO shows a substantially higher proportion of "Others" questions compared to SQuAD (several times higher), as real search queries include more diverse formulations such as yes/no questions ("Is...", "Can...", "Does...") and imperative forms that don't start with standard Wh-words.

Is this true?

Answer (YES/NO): NO